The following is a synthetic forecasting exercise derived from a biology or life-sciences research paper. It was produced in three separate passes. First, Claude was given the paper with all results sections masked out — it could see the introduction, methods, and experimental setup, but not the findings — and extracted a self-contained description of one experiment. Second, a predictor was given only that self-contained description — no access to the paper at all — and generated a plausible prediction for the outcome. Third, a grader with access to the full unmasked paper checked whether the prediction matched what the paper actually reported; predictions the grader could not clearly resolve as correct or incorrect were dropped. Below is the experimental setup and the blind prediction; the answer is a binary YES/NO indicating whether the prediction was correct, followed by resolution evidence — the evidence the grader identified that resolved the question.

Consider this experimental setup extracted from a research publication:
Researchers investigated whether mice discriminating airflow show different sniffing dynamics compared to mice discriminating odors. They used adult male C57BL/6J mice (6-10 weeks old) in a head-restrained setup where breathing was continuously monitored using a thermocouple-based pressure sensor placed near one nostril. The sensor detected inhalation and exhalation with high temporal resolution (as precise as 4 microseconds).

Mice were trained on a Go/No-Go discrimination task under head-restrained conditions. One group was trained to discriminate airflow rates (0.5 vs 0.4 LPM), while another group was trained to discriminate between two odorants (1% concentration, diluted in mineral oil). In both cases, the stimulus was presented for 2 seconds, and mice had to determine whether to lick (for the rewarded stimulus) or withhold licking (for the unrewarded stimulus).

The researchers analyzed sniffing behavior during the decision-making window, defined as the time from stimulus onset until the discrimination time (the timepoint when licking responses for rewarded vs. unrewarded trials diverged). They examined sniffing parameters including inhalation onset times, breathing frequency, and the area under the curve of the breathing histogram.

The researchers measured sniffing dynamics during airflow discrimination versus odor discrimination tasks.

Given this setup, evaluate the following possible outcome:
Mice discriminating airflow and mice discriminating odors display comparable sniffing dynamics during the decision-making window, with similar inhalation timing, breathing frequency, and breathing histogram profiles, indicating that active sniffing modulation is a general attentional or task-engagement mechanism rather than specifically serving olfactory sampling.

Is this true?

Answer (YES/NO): NO